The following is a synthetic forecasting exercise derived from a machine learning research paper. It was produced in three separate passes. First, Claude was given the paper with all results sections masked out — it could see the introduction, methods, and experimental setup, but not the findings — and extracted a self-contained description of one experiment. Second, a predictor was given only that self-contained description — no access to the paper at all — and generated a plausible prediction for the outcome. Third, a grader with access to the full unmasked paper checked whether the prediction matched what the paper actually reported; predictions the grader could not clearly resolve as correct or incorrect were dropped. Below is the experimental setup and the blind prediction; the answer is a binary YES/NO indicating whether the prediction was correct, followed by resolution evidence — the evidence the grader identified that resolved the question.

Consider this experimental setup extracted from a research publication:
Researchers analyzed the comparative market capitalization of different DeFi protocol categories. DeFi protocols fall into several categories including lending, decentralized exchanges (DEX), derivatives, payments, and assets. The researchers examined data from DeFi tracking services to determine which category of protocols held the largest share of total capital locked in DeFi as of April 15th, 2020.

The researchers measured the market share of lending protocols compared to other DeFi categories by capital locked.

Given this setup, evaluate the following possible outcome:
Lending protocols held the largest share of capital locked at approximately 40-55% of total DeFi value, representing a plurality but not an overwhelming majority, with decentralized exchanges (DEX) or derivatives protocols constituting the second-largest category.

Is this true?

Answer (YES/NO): NO